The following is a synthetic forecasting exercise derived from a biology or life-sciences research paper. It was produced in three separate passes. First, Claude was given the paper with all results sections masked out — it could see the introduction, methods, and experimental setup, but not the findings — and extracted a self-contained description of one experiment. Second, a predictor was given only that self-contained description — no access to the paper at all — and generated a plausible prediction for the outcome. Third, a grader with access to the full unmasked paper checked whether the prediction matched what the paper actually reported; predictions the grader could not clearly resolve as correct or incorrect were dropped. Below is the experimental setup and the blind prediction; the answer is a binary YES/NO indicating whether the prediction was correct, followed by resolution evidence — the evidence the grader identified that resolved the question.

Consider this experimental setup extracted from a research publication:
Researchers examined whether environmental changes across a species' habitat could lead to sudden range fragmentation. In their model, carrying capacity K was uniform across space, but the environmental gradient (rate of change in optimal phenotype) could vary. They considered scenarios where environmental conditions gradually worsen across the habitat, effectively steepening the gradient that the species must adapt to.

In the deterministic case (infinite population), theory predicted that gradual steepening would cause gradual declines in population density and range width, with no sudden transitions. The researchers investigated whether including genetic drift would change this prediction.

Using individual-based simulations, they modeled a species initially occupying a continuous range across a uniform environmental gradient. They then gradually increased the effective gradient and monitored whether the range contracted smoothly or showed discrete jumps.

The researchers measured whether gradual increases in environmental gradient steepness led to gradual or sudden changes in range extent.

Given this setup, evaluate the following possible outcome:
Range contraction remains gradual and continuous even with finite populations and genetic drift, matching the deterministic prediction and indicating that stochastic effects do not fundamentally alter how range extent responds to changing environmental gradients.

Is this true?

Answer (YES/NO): NO